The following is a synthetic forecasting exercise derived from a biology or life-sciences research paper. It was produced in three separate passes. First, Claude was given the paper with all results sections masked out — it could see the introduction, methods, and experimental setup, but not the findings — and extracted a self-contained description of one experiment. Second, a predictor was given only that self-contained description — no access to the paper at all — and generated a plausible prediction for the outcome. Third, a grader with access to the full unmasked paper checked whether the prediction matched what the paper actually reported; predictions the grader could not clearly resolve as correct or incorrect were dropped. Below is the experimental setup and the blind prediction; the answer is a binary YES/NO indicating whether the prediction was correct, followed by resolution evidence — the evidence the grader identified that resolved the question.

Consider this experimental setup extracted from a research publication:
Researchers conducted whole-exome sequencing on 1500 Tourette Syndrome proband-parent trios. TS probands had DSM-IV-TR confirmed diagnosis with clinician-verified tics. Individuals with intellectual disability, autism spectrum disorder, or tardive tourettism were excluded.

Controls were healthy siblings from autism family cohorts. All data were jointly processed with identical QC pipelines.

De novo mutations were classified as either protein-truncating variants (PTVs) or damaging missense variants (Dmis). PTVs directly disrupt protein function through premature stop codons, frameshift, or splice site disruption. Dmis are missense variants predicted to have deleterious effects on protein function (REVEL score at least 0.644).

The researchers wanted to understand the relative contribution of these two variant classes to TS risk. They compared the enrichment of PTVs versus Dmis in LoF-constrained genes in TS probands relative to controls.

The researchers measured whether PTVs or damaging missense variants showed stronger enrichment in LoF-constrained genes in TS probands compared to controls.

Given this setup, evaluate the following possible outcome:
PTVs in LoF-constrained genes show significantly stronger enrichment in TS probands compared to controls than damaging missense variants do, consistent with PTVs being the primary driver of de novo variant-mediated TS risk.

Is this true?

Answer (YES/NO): YES